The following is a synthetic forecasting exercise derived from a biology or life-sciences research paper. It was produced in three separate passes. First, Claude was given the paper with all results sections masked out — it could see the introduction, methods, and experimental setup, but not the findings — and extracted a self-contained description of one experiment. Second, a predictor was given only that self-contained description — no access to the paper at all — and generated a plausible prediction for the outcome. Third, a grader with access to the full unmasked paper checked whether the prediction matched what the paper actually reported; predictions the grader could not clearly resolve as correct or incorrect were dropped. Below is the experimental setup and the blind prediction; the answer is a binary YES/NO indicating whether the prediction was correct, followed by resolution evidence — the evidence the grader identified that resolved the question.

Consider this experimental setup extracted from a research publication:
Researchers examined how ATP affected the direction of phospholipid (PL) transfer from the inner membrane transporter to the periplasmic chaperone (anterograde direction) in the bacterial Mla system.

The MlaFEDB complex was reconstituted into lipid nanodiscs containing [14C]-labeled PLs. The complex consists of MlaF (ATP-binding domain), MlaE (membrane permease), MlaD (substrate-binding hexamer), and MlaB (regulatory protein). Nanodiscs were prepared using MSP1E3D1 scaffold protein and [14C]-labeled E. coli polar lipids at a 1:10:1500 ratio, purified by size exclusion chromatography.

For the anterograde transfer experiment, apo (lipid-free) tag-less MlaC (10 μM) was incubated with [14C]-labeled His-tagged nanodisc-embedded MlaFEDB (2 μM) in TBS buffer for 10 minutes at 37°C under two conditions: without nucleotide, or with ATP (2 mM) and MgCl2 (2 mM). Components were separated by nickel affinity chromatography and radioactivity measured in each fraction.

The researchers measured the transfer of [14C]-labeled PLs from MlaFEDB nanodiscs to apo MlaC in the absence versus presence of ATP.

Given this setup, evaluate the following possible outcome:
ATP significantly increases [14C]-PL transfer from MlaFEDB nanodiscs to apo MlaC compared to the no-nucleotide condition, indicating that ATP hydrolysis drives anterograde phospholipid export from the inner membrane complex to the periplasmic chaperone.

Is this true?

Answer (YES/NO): NO